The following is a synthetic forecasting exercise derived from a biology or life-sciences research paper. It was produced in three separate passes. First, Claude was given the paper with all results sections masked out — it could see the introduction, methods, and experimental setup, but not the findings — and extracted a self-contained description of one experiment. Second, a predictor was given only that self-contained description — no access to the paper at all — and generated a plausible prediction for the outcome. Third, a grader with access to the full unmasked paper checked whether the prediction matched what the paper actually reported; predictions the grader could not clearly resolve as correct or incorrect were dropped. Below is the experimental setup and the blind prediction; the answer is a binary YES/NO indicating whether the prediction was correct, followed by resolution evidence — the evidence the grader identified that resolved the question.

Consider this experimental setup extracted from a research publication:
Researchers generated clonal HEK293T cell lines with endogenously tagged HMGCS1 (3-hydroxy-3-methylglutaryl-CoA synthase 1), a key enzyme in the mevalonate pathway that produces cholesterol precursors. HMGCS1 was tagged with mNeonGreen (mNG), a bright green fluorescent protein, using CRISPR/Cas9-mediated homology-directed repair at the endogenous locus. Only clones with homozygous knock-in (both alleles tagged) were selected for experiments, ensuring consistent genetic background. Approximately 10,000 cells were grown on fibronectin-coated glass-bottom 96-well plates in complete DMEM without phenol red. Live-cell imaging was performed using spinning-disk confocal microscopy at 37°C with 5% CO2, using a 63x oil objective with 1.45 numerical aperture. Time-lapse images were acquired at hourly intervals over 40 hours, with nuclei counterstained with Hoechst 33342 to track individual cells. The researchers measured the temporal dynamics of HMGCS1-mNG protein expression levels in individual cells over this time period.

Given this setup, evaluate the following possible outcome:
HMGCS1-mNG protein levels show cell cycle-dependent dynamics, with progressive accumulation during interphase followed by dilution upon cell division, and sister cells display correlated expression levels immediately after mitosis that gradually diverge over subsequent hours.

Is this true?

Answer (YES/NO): NO